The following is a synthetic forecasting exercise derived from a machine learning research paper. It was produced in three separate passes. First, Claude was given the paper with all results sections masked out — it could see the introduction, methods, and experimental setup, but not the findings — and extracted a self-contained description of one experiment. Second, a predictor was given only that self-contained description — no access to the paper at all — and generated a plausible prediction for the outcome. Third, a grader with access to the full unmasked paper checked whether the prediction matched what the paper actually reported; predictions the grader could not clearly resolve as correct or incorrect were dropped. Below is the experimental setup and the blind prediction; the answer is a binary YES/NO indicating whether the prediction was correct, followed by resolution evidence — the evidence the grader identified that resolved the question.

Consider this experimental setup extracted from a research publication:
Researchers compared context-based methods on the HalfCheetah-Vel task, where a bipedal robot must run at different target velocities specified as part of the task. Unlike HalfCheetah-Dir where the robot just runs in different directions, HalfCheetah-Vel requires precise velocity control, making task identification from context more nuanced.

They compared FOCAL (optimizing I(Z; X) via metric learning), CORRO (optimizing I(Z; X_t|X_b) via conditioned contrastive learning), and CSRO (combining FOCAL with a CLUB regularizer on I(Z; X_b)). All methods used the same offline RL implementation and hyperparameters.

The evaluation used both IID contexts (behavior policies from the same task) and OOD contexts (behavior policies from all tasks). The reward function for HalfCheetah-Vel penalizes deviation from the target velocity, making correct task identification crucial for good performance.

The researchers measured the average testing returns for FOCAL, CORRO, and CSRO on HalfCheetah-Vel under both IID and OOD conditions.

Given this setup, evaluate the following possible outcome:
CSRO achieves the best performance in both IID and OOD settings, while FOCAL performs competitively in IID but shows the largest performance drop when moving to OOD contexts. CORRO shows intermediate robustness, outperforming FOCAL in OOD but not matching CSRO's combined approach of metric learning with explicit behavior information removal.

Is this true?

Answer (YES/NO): NO